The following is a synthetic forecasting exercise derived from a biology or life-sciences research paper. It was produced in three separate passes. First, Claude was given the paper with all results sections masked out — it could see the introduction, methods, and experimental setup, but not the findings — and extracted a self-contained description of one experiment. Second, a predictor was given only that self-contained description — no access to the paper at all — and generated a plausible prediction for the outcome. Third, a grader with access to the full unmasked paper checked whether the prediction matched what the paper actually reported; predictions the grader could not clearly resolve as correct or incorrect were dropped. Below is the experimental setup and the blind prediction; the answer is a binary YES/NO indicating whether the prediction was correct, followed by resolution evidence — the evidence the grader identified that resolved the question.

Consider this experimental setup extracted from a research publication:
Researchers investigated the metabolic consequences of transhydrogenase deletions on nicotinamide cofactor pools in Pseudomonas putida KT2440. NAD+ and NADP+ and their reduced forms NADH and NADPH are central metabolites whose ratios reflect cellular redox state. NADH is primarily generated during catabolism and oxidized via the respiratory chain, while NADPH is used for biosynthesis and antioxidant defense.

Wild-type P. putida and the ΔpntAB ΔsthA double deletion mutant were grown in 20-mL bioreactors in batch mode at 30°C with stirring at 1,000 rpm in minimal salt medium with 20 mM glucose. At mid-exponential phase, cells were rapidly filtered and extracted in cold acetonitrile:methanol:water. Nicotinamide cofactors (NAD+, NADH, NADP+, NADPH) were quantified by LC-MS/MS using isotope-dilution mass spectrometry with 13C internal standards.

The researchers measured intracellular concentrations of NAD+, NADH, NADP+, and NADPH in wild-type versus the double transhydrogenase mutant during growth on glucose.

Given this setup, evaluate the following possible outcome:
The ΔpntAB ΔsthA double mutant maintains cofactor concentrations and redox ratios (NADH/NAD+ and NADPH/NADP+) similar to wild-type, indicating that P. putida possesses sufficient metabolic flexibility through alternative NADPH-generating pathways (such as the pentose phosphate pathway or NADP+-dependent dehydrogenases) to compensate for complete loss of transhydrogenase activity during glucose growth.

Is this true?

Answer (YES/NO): NO